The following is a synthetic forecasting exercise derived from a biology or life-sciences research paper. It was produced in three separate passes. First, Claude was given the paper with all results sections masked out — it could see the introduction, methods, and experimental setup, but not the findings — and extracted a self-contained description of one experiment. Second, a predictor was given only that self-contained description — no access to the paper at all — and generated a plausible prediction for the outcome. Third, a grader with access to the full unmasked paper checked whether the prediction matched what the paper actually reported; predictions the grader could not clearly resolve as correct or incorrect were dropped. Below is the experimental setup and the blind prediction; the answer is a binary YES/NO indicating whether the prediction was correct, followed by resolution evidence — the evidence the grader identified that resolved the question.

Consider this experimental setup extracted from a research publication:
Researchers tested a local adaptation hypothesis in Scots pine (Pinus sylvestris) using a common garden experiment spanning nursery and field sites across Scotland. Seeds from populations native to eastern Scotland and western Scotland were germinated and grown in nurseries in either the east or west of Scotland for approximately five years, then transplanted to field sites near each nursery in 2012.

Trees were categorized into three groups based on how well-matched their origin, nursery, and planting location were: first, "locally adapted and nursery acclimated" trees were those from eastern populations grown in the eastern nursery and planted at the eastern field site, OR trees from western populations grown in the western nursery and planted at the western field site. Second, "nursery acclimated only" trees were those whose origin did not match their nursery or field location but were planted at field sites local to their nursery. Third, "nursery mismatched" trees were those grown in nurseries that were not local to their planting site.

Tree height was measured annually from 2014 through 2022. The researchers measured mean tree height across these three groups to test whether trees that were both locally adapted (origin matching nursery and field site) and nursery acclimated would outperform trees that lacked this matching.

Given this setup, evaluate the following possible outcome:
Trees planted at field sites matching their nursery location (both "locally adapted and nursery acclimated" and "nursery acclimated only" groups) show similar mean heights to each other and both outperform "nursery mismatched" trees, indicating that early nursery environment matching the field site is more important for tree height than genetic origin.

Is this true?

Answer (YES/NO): NO